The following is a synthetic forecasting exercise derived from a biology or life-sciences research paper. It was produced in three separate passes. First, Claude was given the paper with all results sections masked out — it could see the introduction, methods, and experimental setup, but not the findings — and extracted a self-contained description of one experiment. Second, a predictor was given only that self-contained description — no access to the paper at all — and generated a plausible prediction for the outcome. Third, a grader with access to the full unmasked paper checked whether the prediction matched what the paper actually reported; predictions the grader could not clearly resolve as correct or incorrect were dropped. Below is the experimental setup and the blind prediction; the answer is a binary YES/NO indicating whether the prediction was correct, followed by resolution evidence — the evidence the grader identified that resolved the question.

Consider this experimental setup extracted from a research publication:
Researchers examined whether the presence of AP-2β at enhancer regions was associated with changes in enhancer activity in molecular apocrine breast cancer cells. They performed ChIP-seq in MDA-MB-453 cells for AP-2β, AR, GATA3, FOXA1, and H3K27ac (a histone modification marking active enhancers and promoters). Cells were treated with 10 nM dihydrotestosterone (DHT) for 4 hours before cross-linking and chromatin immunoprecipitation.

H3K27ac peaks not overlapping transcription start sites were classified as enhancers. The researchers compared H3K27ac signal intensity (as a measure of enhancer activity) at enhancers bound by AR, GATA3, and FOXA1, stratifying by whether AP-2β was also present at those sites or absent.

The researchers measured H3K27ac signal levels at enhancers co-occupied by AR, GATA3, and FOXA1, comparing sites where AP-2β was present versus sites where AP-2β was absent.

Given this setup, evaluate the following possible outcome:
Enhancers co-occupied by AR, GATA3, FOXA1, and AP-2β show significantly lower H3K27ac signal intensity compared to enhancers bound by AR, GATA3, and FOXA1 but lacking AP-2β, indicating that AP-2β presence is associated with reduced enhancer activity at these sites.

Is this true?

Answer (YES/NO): NO